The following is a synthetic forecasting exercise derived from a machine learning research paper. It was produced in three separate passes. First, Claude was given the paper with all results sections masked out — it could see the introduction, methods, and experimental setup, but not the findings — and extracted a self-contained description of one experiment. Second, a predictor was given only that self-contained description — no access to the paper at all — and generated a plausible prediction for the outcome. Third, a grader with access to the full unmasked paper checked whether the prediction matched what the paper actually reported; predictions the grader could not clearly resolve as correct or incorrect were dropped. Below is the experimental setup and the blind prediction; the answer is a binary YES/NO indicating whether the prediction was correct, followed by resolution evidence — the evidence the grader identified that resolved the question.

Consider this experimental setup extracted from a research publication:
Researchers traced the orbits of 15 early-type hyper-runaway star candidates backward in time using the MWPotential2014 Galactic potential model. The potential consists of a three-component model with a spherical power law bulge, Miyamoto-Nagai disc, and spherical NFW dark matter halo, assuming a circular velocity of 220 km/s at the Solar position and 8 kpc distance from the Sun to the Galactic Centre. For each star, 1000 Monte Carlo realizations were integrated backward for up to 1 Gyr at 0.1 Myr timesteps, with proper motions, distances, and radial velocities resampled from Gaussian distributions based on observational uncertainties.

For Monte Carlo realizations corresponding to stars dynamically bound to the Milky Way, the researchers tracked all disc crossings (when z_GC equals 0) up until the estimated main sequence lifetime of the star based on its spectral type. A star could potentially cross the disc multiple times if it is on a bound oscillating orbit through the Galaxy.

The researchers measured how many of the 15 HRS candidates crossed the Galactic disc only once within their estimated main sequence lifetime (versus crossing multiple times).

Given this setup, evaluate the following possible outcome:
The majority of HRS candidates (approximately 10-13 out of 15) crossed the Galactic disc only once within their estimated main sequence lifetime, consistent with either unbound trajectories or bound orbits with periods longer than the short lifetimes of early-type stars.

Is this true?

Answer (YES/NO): YES